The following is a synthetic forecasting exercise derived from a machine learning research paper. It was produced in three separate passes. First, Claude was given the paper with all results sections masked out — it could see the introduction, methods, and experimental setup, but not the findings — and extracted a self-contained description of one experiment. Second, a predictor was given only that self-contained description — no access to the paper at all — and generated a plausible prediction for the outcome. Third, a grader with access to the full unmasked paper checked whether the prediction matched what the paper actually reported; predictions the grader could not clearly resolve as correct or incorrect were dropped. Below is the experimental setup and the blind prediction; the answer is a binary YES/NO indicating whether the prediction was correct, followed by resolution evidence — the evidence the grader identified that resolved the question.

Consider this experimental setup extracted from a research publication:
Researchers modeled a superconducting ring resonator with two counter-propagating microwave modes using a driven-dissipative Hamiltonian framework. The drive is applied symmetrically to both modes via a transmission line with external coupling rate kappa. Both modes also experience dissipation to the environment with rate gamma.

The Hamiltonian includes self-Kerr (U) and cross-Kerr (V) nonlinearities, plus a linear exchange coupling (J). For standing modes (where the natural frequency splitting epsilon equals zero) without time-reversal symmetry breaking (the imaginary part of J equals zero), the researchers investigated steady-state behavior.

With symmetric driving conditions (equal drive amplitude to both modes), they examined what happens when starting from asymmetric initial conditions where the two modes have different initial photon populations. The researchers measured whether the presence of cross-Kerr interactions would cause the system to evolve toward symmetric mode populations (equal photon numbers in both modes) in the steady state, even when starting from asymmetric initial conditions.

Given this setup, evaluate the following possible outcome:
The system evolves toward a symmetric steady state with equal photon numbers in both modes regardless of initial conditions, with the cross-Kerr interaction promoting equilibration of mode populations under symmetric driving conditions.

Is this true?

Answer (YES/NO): YES